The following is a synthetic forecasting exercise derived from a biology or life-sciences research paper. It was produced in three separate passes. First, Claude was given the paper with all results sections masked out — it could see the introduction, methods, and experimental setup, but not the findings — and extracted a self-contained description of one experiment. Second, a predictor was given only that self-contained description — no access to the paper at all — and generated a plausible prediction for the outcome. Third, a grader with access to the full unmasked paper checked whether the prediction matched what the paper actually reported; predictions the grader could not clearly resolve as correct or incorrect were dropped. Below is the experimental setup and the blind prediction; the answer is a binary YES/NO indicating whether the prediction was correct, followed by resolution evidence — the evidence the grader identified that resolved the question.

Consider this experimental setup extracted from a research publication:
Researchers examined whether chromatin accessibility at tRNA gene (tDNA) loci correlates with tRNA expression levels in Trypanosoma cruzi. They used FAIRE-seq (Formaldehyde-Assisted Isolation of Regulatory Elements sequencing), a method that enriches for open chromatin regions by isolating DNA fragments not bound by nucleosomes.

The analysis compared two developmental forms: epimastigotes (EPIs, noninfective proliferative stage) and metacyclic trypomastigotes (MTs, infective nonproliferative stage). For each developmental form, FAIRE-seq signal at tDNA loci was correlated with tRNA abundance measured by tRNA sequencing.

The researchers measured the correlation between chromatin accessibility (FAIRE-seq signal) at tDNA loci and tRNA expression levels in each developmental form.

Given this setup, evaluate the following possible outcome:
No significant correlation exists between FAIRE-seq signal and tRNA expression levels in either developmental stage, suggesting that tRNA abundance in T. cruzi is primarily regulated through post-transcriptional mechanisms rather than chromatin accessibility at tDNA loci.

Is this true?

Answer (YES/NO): NO